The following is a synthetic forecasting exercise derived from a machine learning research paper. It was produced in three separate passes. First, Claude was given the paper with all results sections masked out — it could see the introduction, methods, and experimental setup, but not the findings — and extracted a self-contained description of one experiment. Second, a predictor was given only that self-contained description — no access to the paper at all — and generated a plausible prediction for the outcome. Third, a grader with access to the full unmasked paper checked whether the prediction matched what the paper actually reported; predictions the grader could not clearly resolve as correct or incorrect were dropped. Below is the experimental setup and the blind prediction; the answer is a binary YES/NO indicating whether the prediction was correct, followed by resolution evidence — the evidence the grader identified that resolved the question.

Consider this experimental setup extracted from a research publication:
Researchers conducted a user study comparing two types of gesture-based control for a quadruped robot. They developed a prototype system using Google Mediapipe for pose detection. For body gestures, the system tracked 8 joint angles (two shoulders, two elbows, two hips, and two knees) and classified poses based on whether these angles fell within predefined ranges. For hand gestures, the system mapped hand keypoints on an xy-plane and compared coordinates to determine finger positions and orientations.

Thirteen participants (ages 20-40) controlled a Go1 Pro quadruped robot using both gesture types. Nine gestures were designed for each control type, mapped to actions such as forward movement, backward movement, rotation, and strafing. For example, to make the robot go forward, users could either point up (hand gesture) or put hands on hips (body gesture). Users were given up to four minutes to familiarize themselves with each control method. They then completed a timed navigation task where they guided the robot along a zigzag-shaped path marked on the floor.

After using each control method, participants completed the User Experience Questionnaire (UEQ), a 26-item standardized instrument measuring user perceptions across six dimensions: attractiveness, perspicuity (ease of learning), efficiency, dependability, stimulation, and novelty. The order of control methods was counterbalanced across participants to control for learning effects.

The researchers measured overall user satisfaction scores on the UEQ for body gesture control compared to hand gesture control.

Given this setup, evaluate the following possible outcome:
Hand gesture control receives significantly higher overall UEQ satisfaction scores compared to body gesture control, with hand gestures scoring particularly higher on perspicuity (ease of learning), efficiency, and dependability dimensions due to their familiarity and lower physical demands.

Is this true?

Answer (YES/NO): NO